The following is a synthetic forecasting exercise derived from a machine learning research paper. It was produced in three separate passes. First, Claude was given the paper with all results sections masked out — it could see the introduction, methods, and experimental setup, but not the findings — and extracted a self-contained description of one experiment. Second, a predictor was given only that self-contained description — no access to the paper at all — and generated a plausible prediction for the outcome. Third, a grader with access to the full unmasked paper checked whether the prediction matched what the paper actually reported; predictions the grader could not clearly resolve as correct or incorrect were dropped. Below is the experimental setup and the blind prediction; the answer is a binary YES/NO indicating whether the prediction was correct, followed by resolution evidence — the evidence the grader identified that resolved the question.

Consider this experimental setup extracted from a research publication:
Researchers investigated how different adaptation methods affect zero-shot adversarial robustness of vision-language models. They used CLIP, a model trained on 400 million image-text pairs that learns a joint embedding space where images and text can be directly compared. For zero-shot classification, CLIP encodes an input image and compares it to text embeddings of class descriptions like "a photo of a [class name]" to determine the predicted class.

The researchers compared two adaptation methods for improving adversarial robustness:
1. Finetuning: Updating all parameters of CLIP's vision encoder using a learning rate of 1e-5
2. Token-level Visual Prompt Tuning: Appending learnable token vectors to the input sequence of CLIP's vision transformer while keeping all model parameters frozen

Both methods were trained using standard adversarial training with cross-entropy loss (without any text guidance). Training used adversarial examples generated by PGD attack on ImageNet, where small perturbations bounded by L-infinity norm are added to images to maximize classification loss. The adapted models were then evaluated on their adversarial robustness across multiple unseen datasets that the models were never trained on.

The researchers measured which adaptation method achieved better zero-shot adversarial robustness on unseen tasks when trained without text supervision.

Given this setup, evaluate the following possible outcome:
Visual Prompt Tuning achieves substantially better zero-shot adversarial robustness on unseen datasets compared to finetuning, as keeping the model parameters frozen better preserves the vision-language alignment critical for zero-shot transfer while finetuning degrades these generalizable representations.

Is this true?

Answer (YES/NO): YES